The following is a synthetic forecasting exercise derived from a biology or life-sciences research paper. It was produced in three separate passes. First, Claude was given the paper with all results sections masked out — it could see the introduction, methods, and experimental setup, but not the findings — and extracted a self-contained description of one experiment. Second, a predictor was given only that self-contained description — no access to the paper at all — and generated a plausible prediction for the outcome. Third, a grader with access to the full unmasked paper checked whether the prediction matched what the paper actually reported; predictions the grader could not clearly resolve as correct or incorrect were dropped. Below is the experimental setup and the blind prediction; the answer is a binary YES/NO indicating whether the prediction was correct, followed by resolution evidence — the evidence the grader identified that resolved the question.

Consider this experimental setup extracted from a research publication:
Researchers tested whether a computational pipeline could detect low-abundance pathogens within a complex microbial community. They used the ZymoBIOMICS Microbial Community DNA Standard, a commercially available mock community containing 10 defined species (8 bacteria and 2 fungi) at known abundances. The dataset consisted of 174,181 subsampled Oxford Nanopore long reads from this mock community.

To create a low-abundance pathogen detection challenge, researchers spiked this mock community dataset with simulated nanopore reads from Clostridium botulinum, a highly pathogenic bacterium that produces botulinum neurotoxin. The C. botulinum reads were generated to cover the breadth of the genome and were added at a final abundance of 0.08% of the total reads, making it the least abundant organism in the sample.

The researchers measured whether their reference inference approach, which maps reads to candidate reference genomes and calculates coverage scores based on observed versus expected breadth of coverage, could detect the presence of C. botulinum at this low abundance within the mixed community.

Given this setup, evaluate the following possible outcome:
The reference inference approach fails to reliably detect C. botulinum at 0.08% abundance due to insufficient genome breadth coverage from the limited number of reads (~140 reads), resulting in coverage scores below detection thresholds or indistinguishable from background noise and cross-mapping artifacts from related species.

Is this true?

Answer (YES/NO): NO